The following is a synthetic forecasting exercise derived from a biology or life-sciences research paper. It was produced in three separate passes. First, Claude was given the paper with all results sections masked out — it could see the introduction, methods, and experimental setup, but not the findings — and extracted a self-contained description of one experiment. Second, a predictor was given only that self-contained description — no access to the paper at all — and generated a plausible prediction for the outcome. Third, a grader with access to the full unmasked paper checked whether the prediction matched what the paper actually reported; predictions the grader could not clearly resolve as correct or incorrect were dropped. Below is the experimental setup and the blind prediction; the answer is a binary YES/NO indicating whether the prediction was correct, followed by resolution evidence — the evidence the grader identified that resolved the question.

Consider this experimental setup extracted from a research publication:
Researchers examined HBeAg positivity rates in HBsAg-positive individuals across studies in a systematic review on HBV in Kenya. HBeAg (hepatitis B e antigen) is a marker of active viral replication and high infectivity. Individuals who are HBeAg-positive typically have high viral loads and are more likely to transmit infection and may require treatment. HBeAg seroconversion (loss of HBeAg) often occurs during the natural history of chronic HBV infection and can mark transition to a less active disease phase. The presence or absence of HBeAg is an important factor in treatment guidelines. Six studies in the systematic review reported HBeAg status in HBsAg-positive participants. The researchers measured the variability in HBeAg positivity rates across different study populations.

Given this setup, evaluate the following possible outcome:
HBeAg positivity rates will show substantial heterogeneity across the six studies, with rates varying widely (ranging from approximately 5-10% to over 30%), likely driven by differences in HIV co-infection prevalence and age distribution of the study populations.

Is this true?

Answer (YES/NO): NO